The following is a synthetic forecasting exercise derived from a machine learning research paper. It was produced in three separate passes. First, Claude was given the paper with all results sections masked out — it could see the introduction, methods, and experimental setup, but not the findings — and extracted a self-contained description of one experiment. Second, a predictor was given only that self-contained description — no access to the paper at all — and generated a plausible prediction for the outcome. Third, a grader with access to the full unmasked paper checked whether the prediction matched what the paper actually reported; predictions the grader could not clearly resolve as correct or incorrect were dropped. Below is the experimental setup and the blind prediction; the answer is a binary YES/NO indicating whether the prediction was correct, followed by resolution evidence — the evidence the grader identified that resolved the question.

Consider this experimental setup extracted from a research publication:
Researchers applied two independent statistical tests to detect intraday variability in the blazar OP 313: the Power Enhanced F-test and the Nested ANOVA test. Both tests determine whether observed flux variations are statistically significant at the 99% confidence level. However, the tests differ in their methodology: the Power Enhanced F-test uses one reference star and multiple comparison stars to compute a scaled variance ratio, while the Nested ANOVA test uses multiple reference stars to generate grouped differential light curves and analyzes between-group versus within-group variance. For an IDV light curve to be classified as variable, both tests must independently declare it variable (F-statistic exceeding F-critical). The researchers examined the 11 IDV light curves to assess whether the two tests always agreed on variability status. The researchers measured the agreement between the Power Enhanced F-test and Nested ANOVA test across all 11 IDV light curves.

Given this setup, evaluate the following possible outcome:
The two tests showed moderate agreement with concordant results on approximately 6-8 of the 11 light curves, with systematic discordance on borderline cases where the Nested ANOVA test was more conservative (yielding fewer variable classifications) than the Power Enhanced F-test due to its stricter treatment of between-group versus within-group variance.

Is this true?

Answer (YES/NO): NO